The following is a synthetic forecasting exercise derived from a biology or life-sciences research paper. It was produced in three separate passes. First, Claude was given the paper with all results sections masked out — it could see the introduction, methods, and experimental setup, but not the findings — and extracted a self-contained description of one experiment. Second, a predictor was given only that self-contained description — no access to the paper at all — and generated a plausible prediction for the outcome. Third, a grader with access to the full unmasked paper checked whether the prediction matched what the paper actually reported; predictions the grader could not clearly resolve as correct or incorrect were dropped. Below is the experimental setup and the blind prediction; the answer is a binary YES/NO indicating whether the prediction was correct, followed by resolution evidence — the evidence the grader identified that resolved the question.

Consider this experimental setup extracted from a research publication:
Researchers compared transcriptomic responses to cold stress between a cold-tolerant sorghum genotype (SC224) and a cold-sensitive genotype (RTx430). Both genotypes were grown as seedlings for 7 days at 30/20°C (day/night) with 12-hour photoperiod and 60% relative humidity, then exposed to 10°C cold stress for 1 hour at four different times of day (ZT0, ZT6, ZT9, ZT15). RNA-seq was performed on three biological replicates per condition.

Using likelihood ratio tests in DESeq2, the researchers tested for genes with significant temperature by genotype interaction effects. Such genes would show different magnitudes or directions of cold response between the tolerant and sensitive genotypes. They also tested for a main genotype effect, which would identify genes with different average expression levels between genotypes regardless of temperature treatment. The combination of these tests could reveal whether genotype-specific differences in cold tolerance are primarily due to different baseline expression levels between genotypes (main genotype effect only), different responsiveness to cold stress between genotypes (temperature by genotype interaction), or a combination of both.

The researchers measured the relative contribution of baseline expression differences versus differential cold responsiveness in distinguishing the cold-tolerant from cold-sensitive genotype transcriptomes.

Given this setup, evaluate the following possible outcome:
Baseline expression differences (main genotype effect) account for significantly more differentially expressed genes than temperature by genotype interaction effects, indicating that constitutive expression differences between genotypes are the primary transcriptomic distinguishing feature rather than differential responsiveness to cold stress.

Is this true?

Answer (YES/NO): YES